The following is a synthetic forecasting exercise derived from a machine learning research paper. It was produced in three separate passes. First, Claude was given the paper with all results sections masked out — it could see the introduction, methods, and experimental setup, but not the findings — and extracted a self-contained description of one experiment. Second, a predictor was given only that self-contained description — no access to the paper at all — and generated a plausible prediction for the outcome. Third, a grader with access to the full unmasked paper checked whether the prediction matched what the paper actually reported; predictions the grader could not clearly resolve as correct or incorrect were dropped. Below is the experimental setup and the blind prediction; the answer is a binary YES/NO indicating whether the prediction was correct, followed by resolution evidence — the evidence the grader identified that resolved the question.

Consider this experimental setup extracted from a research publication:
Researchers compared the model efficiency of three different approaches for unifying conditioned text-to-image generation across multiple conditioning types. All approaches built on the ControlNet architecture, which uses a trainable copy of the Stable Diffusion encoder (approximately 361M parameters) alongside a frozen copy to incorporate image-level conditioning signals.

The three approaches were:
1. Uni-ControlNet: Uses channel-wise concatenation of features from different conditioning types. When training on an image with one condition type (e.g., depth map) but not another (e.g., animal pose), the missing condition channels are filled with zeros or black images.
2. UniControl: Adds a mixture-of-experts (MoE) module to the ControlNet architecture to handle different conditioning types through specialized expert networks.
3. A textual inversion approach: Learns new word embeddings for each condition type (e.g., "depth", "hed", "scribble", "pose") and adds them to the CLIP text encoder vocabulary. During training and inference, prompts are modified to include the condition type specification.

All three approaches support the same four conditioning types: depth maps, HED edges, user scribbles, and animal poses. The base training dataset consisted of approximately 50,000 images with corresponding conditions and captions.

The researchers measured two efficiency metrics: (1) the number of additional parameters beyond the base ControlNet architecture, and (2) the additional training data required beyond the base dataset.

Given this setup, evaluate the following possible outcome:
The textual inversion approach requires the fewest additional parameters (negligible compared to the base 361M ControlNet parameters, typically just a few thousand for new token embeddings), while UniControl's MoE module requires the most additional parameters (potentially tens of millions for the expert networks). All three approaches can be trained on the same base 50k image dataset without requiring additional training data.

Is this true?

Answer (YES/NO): NO